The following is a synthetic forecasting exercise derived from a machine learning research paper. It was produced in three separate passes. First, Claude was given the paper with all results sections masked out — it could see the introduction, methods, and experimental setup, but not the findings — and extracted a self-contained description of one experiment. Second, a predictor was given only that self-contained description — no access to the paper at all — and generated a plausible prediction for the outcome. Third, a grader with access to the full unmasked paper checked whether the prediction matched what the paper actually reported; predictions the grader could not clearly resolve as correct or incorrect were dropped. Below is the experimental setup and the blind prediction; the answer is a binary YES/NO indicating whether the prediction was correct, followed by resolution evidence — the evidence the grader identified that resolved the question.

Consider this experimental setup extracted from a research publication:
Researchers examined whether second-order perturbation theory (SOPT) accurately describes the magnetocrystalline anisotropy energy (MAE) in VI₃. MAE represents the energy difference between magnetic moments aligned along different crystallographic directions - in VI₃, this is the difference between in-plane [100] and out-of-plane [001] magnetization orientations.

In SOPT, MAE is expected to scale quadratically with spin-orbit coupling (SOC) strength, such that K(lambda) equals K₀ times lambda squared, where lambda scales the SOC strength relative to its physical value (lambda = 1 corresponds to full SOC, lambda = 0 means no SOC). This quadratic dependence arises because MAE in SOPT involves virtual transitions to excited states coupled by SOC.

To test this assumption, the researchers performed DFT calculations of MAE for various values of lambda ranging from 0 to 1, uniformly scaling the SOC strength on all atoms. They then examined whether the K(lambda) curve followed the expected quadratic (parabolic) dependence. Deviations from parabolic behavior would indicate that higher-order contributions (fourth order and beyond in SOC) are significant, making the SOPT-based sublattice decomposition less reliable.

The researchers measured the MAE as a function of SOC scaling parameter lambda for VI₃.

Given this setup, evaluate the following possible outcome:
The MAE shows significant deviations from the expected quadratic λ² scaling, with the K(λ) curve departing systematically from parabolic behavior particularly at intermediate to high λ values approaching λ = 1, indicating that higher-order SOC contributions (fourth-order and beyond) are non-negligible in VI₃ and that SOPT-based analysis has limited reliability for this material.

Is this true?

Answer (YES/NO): YES